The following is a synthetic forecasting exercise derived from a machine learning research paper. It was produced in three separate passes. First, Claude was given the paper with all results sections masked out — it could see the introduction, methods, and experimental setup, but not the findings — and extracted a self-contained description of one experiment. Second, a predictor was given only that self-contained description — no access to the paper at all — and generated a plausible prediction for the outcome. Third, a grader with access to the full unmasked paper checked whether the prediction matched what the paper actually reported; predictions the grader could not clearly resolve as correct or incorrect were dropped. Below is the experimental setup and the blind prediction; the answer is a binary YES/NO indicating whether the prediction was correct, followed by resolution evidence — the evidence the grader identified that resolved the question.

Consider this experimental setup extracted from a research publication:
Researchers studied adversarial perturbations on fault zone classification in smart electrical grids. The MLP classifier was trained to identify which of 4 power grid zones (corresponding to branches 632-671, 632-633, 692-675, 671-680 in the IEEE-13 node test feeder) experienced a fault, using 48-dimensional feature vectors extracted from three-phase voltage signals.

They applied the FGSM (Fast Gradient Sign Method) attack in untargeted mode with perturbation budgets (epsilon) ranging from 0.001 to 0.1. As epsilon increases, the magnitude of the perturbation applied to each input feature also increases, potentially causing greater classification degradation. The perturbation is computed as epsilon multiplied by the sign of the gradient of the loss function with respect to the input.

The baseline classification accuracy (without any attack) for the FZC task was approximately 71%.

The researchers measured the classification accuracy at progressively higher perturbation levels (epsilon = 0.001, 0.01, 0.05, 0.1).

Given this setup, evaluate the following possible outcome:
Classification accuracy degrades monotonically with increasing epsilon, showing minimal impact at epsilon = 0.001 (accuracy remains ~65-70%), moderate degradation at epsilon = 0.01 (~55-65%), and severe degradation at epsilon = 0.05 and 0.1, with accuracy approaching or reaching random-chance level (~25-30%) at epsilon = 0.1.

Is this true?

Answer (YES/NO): NO